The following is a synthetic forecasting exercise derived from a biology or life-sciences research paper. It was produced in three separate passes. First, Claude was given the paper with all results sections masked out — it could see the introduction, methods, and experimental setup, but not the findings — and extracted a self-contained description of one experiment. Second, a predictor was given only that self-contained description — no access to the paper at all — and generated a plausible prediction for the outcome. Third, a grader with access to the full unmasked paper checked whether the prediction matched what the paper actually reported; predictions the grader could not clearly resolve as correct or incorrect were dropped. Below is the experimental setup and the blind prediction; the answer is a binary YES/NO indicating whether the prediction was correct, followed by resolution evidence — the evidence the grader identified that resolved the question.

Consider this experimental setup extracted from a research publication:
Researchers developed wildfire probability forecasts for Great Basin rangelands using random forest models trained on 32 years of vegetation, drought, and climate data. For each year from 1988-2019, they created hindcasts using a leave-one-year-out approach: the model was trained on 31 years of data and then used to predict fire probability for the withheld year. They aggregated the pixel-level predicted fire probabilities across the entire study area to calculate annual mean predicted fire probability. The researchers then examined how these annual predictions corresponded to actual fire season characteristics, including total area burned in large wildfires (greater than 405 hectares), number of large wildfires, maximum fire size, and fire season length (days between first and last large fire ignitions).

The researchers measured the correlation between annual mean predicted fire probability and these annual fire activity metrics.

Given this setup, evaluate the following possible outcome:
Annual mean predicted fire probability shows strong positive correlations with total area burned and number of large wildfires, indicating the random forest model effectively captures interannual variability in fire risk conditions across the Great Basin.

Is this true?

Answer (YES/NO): YES